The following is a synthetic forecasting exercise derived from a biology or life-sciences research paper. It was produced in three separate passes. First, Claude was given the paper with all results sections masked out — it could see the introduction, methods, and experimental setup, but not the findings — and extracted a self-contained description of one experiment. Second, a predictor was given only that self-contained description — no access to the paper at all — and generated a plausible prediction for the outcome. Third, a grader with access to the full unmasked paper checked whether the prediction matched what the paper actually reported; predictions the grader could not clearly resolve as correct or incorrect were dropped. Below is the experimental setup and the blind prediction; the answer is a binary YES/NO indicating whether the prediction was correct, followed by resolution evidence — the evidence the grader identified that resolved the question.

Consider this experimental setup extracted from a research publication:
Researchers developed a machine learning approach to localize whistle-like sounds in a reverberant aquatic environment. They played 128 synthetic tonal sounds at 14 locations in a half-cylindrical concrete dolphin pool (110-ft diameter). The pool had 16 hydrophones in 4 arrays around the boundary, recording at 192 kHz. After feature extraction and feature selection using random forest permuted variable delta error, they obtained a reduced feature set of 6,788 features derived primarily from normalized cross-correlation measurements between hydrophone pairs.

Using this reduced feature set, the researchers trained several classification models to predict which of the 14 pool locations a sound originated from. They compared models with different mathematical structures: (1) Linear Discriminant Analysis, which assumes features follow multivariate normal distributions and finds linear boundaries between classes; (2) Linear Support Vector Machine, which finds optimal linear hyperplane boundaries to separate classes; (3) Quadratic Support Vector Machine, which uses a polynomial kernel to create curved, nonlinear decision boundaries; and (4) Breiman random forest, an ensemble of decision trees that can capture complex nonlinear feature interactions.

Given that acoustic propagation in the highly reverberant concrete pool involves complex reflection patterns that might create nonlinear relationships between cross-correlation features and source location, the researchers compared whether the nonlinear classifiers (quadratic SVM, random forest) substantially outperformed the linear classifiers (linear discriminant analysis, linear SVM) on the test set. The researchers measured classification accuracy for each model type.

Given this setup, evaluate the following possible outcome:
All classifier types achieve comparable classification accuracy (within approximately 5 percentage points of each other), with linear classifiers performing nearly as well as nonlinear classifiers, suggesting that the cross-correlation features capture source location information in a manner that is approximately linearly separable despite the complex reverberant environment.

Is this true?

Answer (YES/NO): YES